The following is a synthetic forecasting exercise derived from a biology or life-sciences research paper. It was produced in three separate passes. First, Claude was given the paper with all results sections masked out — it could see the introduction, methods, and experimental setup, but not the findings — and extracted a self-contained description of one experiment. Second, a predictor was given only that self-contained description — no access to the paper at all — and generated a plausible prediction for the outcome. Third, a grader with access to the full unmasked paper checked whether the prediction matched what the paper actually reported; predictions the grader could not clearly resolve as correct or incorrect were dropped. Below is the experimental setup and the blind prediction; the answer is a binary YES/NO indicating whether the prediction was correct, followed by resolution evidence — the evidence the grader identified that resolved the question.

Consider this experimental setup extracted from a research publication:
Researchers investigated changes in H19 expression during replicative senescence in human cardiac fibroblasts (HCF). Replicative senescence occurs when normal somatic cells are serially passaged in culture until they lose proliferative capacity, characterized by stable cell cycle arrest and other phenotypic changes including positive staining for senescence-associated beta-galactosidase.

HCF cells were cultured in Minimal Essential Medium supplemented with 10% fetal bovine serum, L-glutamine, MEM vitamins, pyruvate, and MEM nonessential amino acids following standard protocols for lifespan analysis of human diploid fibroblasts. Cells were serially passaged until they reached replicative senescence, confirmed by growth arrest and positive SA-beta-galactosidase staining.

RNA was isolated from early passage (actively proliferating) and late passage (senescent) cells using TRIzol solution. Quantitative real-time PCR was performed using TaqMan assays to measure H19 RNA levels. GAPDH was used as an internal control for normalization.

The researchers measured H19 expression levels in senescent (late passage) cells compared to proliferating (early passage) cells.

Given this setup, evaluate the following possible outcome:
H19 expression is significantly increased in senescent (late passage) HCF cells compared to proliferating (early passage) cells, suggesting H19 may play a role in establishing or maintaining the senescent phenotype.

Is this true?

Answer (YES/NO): NO